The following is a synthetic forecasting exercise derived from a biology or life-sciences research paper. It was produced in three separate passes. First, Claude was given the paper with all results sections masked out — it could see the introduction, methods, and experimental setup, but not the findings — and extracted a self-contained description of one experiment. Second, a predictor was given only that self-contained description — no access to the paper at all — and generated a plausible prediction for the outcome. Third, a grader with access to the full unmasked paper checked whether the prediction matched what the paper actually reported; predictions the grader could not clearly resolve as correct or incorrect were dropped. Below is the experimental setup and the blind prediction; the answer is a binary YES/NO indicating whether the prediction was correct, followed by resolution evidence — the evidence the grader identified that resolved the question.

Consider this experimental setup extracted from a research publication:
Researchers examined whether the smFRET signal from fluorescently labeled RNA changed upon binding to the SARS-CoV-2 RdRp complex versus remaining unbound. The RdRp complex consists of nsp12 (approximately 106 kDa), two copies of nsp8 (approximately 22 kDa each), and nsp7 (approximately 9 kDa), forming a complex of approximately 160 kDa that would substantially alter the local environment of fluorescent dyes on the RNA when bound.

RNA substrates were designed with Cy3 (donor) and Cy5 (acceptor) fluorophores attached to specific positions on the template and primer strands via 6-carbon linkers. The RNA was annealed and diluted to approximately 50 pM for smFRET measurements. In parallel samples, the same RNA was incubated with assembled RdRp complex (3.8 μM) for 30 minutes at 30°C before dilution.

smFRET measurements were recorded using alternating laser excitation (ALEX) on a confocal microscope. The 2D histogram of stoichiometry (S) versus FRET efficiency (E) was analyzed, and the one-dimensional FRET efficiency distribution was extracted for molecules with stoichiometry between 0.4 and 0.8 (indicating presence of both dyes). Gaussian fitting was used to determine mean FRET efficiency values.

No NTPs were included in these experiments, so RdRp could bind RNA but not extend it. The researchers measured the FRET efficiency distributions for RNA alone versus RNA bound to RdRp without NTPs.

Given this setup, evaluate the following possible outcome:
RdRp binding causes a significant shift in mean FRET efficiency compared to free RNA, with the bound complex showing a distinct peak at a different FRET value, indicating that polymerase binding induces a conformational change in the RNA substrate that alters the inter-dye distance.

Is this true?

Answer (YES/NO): NO